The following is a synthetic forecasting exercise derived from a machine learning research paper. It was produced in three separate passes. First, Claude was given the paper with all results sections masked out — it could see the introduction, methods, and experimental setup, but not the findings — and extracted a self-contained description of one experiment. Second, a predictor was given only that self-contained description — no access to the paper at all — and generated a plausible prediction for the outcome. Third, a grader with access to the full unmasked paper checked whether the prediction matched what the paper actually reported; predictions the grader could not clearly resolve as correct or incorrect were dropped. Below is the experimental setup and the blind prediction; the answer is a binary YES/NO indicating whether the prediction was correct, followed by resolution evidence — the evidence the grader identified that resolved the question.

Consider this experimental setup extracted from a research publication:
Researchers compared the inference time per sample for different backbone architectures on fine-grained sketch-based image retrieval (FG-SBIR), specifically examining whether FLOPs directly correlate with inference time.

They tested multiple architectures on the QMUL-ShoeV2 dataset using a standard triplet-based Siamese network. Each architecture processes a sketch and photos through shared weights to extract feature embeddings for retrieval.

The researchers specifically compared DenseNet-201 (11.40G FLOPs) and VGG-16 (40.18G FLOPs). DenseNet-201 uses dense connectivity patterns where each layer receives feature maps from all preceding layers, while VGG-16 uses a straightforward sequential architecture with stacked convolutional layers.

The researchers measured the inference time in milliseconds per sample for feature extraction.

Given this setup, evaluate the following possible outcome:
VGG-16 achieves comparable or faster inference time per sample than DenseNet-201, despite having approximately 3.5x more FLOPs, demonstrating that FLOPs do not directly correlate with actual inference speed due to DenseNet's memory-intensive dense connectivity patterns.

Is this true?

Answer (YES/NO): YES